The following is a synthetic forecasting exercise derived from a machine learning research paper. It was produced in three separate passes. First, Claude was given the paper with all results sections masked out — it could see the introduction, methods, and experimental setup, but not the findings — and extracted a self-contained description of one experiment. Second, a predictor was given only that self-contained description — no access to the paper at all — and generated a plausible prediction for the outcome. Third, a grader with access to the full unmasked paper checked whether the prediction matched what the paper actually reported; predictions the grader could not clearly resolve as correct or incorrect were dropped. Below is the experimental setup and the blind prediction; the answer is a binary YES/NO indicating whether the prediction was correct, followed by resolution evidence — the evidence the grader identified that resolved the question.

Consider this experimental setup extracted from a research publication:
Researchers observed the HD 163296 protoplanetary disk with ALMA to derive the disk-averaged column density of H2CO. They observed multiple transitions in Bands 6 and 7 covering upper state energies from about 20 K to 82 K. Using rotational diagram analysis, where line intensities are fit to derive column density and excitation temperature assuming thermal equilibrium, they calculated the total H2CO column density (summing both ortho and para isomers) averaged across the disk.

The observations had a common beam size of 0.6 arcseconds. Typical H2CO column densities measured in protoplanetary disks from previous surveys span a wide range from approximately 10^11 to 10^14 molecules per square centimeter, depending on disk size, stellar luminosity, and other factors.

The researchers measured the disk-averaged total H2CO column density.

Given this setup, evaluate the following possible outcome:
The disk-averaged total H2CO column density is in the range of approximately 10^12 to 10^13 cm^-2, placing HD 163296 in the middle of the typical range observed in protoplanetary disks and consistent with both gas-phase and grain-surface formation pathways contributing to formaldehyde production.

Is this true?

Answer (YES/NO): YES